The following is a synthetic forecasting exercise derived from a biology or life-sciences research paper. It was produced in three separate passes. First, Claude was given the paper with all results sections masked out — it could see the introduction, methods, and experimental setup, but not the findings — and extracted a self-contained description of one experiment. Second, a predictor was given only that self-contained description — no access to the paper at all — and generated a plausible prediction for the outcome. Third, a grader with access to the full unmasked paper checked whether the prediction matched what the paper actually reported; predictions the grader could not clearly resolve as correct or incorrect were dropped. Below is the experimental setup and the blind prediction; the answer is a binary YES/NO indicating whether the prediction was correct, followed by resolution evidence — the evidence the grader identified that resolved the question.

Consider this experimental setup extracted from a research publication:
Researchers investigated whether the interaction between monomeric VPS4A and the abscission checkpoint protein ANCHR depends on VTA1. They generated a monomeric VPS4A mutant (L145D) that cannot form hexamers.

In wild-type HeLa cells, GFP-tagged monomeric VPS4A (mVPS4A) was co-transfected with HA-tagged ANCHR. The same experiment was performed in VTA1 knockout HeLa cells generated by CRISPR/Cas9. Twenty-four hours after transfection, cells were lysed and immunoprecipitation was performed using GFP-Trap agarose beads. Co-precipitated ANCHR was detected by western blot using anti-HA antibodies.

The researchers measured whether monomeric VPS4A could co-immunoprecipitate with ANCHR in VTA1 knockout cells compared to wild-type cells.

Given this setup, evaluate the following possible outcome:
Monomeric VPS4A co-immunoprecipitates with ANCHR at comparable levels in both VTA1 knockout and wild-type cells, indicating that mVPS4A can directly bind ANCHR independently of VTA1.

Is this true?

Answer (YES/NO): NO